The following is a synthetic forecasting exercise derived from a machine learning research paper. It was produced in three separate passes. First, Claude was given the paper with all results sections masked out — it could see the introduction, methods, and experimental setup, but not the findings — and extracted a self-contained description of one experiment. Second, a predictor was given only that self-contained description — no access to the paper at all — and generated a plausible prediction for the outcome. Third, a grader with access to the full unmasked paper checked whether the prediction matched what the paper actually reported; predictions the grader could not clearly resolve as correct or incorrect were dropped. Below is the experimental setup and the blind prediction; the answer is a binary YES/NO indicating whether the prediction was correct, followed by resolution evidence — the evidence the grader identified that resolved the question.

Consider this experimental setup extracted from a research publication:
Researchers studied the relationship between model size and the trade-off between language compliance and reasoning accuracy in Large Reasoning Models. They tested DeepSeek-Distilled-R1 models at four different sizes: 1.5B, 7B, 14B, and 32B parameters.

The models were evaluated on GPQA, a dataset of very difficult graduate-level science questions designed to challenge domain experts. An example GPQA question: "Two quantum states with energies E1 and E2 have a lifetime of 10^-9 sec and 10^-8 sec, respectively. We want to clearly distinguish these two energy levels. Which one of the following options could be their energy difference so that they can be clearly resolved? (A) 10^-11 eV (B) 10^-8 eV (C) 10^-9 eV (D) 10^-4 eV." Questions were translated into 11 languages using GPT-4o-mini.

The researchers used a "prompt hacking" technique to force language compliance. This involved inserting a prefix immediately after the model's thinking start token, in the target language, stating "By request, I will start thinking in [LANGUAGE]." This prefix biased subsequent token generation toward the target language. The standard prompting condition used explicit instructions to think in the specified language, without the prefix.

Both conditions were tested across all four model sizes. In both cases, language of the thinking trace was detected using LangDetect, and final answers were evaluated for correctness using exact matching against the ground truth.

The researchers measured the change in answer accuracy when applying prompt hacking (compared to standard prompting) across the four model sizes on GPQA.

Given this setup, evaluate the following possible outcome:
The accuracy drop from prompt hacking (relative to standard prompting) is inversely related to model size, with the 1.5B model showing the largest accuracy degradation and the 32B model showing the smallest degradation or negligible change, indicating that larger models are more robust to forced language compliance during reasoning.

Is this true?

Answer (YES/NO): NO